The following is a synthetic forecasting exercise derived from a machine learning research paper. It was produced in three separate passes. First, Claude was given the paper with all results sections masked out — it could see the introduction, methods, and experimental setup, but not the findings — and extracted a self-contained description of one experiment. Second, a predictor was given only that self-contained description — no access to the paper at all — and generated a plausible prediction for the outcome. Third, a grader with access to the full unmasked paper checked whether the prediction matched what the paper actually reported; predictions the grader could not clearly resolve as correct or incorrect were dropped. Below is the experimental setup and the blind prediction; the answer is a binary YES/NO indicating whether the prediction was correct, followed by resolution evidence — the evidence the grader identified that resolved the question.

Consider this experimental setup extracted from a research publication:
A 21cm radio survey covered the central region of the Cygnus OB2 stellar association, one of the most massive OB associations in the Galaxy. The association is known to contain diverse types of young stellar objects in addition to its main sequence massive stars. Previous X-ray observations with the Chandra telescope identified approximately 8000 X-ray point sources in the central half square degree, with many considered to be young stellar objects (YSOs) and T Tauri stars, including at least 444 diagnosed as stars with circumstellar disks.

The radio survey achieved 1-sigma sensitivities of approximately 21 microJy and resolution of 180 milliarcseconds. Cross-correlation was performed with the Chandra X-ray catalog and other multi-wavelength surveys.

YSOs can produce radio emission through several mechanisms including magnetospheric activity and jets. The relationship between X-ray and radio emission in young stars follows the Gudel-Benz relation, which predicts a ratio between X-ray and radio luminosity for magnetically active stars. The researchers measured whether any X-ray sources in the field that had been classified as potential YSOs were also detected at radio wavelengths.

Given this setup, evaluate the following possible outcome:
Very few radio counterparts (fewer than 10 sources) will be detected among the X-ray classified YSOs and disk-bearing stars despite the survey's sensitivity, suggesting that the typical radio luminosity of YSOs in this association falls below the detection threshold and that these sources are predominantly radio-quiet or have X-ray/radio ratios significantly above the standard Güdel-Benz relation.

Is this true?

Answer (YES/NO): YES